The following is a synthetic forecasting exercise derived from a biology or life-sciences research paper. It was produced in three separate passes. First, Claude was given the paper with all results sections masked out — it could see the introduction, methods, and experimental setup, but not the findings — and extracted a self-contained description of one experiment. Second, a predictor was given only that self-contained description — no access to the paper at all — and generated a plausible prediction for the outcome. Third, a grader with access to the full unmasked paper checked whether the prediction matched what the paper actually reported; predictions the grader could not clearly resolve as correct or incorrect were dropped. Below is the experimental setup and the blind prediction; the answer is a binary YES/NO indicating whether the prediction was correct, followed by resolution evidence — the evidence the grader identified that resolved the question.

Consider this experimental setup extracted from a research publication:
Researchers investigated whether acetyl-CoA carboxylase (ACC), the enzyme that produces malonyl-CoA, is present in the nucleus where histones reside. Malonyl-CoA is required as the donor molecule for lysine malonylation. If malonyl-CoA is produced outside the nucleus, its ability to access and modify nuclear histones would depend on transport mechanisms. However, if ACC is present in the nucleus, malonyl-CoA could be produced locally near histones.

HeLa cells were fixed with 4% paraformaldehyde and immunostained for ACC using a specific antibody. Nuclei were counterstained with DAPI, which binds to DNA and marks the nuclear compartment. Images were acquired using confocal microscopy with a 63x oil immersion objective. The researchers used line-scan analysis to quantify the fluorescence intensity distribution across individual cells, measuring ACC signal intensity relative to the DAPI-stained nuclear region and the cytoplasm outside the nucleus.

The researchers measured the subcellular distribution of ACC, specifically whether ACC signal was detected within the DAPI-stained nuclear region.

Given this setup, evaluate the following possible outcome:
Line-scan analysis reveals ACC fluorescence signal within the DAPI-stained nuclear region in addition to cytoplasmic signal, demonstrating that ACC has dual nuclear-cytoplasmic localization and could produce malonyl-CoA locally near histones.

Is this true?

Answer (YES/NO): YES